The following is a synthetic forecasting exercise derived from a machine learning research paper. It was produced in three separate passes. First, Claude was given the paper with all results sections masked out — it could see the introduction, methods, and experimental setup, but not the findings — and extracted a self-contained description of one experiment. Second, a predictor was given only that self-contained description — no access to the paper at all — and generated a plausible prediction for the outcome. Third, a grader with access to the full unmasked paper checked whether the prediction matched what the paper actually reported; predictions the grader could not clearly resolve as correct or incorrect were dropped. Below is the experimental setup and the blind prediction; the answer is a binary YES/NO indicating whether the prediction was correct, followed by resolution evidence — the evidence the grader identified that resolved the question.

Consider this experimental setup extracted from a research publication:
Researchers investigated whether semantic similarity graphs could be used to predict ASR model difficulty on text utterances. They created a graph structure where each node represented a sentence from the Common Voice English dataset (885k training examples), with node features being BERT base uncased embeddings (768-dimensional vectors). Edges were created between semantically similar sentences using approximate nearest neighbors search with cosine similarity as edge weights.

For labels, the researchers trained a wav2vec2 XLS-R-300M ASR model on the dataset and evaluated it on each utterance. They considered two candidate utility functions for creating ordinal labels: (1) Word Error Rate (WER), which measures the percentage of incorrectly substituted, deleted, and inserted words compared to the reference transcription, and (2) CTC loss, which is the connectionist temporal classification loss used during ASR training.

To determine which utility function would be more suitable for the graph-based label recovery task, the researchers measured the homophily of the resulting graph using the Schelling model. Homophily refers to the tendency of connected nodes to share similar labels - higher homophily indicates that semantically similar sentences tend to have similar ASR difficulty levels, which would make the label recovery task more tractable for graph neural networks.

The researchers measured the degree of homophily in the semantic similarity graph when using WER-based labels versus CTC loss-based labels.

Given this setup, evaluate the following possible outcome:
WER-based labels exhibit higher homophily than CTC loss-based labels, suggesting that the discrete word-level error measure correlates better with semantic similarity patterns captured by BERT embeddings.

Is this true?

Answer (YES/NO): YES